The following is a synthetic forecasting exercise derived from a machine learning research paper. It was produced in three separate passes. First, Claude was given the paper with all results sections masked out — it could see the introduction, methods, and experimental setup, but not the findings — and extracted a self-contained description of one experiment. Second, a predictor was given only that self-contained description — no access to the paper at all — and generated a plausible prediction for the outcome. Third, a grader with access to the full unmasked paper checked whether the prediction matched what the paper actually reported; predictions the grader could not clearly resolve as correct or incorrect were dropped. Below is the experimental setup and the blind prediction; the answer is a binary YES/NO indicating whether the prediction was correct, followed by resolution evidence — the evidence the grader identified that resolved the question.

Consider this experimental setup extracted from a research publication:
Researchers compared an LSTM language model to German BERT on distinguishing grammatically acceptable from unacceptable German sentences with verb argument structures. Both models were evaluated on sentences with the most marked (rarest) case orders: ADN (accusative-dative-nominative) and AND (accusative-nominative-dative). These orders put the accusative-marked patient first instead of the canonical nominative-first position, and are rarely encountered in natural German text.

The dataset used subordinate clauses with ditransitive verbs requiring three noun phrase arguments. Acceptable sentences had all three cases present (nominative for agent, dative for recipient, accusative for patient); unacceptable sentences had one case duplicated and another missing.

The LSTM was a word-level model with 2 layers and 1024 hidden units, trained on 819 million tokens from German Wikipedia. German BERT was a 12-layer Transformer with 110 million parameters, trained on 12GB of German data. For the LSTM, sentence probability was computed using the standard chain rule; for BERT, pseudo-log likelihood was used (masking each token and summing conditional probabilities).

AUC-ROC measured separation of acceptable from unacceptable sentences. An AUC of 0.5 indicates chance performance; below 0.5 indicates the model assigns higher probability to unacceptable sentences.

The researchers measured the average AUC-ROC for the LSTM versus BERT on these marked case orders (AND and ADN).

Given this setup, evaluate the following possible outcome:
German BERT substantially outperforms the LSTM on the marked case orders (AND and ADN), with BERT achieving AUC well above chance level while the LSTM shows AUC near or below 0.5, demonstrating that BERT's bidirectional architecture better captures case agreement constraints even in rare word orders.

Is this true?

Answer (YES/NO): YES